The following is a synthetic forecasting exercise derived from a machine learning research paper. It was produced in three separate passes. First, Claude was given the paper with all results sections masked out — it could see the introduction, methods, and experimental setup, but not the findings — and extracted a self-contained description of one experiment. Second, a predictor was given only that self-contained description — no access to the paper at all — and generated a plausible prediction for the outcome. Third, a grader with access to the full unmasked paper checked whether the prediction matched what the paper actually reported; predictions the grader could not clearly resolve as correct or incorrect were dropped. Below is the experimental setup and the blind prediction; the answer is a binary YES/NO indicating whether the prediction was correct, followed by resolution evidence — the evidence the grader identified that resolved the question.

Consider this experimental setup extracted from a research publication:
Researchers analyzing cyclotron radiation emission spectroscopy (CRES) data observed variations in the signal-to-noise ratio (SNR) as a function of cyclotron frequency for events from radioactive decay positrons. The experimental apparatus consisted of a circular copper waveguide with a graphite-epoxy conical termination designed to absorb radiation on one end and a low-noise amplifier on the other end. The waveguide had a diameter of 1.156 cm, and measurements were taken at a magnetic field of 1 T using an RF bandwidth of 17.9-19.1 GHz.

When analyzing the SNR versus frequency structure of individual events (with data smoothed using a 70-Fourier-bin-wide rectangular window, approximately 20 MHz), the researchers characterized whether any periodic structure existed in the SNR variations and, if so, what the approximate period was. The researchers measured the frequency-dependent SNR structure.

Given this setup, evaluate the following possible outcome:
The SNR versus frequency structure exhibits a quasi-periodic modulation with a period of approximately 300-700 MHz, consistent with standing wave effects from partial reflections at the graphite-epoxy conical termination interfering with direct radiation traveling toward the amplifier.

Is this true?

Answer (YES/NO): NO